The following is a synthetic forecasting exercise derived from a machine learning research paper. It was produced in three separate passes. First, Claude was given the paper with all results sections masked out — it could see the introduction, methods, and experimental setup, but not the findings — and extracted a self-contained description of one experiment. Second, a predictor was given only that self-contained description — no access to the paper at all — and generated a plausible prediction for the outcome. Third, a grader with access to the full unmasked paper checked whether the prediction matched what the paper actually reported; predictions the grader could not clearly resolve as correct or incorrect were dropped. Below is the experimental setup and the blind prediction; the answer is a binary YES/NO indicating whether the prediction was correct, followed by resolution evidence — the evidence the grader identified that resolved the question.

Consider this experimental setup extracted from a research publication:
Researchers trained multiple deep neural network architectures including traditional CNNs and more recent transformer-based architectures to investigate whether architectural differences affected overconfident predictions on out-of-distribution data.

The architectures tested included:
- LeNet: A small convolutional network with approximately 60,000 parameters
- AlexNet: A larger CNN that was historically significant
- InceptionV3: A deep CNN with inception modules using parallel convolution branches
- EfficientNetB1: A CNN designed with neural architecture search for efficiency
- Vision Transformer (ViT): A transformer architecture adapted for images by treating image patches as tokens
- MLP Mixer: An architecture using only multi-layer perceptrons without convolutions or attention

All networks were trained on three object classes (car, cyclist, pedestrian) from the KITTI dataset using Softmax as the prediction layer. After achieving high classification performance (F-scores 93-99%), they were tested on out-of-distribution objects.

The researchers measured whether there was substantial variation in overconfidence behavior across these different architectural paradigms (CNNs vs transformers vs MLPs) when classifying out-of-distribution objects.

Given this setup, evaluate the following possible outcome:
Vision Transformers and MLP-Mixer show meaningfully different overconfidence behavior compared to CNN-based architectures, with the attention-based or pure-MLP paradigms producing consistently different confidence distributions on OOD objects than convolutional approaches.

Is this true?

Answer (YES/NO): NO